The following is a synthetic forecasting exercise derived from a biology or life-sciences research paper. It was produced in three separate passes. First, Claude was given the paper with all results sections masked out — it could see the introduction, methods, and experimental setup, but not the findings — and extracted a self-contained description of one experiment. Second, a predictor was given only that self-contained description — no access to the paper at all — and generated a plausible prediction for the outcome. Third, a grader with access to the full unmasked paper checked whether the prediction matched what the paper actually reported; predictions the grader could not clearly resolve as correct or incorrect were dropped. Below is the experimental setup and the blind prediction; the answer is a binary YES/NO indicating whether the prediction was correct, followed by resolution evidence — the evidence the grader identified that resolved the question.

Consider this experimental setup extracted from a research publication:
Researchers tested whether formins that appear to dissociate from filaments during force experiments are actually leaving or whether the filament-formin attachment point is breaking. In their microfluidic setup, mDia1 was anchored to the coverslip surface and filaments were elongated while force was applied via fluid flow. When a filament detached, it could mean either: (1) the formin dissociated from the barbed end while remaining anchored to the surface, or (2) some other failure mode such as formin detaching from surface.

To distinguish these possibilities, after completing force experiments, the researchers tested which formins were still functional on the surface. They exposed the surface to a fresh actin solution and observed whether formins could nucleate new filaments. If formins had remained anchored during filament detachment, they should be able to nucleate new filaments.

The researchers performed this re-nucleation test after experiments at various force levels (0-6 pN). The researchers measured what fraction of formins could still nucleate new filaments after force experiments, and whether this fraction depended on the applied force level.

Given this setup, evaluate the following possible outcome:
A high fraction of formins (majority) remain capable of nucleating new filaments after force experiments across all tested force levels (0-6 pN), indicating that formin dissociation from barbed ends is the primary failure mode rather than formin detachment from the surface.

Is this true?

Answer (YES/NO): YES